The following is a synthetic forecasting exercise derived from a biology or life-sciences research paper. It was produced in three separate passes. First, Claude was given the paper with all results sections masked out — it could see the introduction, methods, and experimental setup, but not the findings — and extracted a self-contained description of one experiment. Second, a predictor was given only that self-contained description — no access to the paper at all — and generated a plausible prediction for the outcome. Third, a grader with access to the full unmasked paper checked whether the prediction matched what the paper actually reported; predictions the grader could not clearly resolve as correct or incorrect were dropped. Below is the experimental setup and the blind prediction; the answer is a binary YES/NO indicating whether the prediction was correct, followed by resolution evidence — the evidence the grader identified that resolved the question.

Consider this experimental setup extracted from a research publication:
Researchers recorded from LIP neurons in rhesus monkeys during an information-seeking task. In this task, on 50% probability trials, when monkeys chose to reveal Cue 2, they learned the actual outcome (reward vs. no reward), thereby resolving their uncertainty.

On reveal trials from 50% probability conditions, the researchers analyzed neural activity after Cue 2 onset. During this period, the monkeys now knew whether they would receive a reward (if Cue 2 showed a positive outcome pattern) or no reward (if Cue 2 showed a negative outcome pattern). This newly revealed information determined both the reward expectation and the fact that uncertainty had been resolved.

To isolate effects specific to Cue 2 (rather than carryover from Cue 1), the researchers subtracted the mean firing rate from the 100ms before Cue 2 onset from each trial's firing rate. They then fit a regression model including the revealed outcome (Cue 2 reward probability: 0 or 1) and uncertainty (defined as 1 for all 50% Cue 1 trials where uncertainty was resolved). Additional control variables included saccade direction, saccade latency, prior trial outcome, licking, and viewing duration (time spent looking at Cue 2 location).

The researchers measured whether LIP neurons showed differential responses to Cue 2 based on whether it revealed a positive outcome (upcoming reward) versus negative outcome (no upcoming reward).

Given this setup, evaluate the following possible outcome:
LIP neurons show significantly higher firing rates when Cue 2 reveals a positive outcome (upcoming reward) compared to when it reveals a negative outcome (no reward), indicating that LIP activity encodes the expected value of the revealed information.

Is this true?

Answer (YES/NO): YES